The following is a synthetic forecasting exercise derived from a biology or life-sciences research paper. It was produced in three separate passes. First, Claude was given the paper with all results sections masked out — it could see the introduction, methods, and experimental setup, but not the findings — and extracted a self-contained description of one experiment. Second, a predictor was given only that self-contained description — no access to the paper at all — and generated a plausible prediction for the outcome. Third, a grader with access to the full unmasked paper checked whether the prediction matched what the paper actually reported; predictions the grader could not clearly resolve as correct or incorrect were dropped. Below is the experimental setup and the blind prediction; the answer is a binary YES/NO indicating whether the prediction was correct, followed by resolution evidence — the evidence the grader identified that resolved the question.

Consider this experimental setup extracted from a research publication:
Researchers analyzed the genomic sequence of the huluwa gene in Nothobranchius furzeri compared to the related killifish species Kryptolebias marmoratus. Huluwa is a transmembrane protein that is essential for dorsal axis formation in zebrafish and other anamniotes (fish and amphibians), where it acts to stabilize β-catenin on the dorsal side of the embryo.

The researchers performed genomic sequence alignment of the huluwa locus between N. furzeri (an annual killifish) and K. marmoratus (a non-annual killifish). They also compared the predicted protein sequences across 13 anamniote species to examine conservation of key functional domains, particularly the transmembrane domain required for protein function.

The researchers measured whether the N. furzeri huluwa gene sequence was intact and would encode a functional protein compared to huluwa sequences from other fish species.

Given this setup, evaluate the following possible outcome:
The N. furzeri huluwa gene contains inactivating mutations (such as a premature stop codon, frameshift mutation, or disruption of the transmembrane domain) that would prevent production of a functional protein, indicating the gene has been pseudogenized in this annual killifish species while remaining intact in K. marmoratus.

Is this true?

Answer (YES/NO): YES